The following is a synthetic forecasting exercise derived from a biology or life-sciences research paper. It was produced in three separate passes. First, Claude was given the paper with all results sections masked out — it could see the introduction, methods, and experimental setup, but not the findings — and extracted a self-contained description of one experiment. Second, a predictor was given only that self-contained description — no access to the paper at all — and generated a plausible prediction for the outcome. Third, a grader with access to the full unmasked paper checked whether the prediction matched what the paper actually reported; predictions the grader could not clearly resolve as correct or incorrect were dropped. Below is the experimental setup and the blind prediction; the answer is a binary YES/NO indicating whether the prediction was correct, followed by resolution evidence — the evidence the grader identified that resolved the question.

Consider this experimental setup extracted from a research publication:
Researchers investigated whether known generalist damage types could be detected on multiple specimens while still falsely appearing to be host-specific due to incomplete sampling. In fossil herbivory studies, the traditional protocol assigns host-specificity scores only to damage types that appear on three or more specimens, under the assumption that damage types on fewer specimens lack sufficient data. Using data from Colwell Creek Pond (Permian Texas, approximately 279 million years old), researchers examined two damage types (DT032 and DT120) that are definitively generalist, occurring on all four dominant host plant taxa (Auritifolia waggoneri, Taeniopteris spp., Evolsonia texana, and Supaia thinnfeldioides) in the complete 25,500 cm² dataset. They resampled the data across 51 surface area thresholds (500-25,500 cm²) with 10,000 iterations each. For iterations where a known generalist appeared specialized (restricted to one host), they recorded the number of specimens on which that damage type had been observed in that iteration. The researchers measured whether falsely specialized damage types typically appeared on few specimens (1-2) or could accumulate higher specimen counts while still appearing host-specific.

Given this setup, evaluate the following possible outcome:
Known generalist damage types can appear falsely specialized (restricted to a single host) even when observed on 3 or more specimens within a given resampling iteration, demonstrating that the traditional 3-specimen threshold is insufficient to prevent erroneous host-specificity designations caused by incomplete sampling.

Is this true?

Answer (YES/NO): YES